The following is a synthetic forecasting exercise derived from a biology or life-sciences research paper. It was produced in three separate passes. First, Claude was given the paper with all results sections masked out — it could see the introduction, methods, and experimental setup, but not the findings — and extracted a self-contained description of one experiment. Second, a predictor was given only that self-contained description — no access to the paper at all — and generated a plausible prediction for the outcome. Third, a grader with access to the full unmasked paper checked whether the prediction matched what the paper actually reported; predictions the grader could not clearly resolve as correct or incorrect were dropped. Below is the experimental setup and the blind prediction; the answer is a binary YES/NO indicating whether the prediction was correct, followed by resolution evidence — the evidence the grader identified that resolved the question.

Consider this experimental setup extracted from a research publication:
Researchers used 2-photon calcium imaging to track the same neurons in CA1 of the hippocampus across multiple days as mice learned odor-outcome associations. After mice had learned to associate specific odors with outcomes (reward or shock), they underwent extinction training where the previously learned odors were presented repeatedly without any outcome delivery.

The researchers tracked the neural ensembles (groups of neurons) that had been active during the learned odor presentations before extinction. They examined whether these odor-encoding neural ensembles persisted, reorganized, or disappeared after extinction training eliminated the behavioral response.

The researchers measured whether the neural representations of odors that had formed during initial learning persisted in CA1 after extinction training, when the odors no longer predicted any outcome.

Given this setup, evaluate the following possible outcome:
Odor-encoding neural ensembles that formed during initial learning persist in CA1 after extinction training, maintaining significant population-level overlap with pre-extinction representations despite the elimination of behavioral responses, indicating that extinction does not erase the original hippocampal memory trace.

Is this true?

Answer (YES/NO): YES